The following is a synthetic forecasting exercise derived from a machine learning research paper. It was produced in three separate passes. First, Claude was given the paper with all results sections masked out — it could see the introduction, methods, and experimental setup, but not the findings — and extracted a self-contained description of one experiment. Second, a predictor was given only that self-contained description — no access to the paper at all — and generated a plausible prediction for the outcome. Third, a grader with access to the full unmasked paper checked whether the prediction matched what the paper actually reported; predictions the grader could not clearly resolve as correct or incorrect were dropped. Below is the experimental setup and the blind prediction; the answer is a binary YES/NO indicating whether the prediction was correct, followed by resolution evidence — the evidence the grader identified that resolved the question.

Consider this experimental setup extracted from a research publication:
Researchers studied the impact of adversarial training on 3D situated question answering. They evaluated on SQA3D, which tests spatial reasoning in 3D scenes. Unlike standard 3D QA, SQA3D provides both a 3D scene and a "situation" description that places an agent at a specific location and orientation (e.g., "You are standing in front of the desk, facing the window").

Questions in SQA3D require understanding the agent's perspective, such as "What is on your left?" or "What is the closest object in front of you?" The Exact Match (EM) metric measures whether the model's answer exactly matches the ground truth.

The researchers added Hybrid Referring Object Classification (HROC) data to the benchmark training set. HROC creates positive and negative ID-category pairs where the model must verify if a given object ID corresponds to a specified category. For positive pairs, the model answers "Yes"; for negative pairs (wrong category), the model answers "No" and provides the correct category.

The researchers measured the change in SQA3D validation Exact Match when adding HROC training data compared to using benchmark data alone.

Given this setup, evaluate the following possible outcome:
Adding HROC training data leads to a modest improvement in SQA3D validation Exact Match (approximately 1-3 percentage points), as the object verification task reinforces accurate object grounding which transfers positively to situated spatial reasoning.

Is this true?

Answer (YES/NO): YES